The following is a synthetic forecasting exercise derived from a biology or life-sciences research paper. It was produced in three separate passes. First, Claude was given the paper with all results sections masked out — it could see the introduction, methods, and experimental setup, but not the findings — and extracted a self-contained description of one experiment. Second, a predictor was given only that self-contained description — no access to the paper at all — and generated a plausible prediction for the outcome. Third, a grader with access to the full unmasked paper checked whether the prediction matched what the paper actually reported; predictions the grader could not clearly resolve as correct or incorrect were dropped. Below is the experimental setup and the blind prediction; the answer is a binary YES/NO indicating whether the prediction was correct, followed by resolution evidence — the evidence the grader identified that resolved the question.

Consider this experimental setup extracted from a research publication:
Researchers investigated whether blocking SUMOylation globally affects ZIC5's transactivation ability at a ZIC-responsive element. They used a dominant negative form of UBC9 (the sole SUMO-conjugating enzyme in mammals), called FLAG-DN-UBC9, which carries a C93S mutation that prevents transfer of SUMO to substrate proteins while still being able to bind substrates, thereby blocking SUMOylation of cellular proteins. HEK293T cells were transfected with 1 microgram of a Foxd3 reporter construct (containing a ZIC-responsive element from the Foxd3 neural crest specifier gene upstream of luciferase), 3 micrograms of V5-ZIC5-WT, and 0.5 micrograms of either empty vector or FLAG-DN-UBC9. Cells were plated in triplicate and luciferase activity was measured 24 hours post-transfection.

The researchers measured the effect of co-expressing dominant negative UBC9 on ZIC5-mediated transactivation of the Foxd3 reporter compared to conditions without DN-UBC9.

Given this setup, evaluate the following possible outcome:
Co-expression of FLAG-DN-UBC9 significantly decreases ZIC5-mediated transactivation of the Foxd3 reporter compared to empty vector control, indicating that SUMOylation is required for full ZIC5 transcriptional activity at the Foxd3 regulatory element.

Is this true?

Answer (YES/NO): YES